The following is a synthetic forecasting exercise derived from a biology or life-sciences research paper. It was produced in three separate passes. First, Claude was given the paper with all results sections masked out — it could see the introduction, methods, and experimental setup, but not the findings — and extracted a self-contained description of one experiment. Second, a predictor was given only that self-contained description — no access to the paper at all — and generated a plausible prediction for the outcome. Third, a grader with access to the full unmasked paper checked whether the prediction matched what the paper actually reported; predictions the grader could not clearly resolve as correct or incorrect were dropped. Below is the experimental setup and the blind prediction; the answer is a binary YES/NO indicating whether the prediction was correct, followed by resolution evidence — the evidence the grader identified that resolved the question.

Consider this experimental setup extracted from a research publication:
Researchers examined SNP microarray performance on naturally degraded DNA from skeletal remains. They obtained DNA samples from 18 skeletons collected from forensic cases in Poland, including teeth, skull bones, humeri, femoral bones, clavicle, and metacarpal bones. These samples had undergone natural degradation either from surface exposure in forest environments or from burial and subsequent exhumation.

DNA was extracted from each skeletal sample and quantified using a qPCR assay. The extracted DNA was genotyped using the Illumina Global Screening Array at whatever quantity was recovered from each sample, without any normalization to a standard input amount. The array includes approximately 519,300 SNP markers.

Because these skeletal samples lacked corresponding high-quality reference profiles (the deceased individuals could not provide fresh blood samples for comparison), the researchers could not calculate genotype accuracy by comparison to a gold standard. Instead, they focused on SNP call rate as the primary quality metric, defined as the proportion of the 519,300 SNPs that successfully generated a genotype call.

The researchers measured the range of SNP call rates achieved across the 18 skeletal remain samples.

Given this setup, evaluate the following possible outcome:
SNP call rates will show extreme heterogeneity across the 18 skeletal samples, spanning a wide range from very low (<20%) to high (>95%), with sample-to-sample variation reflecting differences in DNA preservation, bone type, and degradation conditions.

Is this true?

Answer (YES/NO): NO